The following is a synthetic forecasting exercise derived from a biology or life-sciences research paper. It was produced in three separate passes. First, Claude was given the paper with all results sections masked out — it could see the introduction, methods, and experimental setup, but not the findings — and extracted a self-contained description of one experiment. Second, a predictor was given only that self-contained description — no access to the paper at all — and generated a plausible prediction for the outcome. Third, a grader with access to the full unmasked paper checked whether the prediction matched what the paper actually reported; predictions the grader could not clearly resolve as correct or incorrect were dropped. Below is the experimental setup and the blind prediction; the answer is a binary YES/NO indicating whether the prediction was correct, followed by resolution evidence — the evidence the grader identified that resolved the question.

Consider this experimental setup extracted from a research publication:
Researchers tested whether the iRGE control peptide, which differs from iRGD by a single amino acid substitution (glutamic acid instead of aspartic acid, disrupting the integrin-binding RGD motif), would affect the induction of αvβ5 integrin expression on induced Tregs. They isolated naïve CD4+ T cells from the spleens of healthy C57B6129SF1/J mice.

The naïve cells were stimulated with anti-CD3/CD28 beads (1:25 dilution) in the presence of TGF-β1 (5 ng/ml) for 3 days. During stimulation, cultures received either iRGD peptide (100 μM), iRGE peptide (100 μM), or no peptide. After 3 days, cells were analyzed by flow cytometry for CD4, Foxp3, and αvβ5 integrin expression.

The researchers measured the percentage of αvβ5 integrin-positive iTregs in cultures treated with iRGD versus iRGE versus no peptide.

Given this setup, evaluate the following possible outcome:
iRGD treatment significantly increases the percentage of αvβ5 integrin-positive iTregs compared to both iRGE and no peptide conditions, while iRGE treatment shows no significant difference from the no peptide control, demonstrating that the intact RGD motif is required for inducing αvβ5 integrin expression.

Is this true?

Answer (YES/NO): NO